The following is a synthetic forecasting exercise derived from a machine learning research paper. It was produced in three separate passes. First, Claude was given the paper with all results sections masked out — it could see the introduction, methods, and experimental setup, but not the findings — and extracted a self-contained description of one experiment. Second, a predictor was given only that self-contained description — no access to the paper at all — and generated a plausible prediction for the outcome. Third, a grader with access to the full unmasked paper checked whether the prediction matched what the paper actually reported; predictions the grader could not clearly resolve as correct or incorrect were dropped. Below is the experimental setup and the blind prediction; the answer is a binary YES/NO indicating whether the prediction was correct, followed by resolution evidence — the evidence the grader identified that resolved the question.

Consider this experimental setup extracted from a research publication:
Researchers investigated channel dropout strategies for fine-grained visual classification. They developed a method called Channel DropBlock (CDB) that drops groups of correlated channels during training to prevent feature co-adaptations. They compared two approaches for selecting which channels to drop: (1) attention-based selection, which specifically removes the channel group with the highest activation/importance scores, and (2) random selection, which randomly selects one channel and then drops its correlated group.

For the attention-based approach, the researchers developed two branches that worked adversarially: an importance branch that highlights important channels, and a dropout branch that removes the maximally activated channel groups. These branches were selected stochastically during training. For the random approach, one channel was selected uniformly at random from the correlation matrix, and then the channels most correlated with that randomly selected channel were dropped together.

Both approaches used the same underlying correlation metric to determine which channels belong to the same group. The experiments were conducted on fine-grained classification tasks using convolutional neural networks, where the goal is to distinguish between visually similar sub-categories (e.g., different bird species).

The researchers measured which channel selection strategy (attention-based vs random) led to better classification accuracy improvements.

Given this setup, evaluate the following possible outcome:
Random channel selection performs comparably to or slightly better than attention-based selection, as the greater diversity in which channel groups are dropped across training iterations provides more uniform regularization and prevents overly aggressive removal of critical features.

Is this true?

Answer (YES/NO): NO